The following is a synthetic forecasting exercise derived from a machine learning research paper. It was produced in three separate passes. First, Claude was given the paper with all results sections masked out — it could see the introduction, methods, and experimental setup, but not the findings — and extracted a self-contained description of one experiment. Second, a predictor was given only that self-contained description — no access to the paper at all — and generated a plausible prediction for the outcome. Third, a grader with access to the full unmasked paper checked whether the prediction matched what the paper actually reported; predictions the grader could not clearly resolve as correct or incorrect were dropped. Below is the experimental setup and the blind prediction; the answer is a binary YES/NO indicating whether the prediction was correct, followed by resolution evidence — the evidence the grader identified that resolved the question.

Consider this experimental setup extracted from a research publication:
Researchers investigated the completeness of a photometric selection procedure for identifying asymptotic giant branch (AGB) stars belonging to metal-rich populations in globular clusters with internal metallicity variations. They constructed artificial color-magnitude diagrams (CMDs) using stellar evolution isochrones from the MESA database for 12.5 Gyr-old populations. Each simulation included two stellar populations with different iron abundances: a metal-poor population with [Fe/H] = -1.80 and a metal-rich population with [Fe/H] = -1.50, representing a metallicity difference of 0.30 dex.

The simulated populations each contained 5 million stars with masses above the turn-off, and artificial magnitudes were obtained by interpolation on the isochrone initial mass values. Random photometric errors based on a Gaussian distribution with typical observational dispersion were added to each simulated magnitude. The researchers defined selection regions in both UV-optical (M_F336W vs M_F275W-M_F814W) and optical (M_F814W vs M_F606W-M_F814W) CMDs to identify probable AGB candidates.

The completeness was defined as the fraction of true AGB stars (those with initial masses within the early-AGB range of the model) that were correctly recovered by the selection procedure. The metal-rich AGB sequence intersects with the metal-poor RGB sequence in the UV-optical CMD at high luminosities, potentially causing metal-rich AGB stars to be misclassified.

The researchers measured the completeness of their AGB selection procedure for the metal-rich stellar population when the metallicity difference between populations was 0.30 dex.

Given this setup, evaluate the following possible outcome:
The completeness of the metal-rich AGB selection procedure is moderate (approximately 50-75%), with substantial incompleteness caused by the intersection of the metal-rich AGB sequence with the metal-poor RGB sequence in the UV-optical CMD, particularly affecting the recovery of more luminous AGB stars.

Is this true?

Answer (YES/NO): YES